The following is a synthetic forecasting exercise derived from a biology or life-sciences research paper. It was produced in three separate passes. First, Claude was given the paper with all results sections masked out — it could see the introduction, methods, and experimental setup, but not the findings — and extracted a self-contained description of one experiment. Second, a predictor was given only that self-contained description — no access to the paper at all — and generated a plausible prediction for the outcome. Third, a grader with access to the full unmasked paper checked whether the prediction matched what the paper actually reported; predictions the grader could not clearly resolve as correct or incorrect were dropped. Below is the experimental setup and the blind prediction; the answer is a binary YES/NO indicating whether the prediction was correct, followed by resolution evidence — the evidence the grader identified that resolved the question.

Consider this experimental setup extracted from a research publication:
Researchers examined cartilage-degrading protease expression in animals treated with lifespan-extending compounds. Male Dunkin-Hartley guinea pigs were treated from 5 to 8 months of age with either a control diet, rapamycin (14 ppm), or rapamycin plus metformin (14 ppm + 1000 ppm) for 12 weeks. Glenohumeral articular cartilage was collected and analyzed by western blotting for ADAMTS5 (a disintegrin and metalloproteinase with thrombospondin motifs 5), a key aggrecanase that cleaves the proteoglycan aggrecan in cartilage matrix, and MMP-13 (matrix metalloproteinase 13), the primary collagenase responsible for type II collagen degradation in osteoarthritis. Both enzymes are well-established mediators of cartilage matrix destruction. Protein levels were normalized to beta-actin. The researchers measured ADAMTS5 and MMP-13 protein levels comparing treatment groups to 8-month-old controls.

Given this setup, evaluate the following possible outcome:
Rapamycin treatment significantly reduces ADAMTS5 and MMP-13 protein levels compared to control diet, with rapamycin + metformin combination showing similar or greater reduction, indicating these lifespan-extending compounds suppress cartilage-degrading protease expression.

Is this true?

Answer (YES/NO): NO